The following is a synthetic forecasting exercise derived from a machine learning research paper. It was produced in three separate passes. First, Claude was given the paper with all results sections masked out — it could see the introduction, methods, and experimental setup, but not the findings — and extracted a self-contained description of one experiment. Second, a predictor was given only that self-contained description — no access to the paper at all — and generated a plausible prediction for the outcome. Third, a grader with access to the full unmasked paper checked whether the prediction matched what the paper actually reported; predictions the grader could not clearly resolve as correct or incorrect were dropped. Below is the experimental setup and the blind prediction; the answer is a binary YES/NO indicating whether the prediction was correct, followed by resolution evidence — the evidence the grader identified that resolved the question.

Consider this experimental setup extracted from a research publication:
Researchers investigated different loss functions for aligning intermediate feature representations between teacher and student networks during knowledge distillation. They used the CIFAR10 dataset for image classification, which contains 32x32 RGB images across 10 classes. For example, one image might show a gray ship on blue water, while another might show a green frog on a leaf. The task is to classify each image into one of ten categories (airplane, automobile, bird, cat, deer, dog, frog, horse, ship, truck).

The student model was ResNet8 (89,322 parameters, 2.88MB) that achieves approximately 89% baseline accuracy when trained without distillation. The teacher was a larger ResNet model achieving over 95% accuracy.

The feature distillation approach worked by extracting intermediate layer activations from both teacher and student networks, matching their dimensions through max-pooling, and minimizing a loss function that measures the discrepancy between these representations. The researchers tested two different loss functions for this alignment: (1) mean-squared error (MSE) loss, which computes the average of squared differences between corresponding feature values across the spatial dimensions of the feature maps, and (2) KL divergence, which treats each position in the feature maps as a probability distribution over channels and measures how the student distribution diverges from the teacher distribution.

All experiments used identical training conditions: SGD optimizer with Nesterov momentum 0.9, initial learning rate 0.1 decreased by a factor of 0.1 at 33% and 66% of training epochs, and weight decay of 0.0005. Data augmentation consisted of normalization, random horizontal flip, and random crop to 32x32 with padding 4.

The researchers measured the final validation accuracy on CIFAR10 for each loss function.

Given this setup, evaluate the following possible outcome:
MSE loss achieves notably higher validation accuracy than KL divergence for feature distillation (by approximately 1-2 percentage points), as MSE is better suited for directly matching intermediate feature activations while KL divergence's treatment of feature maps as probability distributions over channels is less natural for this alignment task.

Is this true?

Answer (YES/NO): NO